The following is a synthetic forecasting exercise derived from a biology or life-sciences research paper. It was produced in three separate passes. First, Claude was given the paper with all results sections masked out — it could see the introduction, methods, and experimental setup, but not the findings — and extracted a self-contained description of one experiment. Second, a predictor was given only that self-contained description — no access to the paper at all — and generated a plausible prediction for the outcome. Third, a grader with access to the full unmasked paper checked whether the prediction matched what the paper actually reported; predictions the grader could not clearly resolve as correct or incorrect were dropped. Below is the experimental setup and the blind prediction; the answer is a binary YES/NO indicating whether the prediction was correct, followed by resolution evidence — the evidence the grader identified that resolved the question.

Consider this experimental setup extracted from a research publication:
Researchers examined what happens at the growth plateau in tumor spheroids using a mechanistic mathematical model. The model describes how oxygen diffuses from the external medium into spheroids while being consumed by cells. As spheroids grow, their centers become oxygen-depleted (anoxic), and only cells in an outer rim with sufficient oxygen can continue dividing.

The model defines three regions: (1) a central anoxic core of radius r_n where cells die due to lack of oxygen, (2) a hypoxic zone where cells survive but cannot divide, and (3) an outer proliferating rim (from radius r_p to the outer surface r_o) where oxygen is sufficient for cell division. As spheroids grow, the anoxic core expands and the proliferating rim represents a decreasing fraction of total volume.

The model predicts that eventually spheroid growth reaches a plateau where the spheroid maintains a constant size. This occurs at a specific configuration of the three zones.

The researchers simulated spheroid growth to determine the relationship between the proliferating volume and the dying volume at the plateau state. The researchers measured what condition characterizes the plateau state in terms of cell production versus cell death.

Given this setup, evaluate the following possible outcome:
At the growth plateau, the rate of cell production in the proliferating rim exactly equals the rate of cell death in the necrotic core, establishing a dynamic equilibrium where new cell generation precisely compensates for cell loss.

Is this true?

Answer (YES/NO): NO